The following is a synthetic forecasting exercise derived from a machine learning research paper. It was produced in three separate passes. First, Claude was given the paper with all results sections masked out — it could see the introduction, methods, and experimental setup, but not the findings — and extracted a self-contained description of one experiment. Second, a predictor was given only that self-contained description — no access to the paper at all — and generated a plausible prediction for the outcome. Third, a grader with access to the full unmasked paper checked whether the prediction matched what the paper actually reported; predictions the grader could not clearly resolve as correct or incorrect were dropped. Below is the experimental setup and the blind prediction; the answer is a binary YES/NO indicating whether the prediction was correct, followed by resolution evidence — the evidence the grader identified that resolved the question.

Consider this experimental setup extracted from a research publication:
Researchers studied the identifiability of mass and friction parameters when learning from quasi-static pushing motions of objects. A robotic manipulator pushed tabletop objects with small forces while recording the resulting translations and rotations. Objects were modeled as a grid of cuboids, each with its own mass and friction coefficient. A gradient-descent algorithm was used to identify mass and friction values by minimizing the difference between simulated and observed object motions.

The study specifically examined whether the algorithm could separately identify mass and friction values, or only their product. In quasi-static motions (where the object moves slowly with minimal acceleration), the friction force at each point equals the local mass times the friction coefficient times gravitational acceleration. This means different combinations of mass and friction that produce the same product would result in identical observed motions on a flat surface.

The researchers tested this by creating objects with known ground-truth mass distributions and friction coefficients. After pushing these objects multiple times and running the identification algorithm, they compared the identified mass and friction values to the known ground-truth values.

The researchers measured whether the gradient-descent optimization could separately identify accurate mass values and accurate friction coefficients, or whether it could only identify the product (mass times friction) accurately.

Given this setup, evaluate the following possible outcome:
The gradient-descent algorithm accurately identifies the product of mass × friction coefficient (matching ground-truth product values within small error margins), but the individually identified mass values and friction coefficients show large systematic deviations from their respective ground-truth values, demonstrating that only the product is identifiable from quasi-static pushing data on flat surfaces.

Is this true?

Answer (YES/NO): YES